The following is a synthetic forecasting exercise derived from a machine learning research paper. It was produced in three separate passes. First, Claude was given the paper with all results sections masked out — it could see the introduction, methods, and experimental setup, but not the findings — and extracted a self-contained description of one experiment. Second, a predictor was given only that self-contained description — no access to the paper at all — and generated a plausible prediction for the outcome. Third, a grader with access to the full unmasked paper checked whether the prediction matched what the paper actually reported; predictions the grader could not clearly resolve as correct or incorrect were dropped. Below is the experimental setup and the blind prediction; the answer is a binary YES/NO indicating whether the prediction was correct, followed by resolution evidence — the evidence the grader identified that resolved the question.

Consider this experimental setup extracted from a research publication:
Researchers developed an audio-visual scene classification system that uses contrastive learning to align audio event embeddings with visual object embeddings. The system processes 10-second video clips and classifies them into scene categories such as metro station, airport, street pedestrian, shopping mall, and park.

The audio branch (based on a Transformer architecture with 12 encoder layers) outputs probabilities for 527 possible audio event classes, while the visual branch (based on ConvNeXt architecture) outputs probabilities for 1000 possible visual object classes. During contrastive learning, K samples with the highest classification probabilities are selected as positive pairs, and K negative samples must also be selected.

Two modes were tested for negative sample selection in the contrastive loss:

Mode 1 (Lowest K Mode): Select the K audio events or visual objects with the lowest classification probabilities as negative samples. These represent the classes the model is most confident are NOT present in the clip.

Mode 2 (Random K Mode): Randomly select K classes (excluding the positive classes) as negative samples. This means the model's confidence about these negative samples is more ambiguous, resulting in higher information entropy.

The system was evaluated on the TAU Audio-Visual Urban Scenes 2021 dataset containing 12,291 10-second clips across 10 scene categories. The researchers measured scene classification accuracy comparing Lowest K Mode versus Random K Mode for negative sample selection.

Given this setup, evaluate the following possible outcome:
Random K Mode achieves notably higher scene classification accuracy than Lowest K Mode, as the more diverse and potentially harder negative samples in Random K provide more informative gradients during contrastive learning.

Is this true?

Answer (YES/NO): NO